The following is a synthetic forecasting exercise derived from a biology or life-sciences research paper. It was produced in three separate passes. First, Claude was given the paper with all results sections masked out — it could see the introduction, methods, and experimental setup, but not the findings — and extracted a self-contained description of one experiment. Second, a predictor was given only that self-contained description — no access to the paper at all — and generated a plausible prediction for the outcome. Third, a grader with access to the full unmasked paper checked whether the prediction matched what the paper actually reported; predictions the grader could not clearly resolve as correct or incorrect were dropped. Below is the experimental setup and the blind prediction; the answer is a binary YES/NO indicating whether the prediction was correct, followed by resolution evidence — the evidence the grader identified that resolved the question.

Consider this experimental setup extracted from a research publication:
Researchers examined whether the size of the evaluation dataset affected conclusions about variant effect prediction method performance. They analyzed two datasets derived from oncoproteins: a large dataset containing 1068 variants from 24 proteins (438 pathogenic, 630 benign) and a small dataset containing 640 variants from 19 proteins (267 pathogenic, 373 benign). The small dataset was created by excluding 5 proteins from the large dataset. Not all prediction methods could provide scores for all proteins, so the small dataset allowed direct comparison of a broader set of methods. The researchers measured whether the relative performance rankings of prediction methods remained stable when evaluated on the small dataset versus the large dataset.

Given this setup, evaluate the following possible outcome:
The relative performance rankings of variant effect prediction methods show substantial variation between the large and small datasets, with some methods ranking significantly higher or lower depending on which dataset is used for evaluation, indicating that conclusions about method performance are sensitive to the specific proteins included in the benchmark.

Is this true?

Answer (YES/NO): NO